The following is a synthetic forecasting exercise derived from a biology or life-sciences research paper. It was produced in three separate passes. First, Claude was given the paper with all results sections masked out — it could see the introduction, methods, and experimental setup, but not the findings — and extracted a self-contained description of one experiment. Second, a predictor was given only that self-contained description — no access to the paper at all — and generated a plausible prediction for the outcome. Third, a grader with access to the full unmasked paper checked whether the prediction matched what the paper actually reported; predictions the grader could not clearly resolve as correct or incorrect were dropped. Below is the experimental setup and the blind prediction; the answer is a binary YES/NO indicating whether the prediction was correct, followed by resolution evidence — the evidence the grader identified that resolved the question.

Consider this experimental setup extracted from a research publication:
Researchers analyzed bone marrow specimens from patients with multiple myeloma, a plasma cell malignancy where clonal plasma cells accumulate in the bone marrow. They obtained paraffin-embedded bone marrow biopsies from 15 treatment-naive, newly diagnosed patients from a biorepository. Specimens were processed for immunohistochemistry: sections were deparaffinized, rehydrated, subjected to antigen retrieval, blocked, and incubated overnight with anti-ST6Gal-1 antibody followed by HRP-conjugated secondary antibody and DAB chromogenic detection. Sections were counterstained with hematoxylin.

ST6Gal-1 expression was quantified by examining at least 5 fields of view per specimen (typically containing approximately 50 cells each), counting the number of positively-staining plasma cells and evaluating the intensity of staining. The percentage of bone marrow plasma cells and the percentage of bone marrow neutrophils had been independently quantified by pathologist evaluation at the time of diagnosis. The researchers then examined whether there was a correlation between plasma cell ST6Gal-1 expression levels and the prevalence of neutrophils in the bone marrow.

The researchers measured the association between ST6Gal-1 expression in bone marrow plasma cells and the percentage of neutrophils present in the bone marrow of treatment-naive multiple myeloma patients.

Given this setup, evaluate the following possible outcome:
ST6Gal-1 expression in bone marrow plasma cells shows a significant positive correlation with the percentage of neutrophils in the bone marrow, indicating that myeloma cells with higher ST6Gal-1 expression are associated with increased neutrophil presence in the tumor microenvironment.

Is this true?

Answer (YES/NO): NO